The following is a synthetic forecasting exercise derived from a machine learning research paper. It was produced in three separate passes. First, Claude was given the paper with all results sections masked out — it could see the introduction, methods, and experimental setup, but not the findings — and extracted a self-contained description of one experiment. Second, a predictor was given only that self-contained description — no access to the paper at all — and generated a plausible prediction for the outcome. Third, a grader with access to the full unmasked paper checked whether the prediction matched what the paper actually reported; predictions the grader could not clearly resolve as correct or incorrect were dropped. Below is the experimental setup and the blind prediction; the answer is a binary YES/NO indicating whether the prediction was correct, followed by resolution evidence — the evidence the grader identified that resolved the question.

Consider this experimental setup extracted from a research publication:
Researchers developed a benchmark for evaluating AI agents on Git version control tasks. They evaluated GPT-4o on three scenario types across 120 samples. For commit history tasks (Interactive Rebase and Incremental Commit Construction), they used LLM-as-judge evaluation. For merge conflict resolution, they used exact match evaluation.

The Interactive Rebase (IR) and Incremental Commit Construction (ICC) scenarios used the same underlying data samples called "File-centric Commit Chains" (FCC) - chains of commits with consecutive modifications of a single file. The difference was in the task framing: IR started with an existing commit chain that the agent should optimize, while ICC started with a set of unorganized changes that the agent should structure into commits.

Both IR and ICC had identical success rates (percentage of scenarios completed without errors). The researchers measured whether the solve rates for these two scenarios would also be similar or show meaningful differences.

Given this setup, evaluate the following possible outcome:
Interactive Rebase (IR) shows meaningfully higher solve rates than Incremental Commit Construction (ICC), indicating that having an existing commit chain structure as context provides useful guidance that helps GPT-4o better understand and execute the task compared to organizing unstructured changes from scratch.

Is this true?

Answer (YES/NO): NO